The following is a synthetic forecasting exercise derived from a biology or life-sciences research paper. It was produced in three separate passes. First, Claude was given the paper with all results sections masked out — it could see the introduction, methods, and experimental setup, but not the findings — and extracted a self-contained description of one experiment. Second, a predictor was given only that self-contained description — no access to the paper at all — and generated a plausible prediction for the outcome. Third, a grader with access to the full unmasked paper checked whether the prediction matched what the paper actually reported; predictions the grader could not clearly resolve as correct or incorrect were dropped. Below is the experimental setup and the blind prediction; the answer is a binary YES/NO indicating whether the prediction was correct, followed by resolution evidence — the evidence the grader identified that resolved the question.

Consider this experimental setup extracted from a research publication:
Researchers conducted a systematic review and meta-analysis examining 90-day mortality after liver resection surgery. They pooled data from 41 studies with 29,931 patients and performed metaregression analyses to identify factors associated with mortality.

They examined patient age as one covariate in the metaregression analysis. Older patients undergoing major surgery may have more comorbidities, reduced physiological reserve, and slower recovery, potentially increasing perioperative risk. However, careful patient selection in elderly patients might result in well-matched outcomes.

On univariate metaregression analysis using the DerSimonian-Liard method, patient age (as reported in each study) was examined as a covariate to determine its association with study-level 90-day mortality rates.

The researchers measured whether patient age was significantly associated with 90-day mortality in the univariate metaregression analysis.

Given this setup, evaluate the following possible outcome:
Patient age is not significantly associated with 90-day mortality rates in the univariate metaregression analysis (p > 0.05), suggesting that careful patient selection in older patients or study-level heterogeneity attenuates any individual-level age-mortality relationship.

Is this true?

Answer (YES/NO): YES